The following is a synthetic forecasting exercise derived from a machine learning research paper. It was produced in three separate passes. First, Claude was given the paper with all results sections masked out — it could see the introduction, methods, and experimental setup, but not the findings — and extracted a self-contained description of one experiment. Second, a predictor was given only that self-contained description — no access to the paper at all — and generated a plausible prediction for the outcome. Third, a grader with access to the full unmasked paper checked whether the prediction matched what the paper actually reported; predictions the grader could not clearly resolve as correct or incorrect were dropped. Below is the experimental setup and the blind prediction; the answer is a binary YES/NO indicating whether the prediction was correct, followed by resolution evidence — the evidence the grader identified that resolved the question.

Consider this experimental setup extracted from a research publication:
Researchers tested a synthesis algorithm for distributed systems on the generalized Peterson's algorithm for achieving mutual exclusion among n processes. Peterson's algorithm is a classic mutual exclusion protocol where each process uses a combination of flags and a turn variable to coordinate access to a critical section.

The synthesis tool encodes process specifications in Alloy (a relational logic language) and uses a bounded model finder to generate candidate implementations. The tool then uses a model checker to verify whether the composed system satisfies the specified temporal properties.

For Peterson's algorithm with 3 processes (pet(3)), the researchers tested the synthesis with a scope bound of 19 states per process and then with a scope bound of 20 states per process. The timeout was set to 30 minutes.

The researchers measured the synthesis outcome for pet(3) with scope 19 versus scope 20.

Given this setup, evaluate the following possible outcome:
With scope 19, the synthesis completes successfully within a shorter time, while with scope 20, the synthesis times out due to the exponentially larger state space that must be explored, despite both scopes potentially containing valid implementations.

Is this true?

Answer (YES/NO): NO